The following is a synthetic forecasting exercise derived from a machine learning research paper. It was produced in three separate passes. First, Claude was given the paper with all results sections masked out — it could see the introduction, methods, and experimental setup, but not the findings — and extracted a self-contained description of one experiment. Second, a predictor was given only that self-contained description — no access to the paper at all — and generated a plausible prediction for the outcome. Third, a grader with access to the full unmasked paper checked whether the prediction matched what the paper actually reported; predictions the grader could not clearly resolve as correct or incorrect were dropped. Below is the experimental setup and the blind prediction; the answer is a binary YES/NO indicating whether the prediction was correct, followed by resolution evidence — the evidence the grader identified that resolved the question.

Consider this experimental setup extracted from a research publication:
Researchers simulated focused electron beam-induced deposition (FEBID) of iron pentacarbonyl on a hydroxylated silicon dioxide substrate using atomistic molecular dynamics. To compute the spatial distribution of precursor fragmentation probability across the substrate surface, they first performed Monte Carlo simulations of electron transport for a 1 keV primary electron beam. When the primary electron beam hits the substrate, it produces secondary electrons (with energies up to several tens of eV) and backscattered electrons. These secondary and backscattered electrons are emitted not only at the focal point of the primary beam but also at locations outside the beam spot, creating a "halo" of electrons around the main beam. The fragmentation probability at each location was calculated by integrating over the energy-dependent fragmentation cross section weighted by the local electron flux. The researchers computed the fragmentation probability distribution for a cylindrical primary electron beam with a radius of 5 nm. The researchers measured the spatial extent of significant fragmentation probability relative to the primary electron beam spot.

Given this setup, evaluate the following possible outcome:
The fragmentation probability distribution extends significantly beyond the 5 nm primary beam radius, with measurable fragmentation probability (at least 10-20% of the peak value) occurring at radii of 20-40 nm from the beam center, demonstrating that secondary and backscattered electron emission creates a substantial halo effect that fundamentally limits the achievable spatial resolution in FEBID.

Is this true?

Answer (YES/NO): NO